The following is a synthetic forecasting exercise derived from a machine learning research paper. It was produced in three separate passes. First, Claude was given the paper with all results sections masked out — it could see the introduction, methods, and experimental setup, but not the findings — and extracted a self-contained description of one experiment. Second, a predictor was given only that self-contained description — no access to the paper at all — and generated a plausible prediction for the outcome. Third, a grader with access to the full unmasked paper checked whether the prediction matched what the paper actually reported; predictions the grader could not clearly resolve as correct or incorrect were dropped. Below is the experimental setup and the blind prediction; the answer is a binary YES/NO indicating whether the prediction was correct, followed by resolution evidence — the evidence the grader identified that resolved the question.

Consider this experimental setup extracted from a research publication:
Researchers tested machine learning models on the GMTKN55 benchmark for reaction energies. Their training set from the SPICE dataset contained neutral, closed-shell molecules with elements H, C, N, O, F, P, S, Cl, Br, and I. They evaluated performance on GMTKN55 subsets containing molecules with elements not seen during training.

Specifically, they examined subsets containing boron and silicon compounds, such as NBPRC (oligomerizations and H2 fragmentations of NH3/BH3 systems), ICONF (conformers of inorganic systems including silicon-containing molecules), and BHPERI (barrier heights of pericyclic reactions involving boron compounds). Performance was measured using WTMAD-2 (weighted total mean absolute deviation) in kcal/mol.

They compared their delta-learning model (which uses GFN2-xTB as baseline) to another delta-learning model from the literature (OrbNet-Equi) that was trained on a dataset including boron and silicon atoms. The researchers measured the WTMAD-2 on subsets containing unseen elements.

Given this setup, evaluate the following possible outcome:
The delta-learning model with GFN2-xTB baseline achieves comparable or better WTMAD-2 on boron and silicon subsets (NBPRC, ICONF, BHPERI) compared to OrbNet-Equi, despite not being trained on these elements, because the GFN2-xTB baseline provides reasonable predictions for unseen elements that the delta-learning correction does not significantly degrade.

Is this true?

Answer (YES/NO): NO